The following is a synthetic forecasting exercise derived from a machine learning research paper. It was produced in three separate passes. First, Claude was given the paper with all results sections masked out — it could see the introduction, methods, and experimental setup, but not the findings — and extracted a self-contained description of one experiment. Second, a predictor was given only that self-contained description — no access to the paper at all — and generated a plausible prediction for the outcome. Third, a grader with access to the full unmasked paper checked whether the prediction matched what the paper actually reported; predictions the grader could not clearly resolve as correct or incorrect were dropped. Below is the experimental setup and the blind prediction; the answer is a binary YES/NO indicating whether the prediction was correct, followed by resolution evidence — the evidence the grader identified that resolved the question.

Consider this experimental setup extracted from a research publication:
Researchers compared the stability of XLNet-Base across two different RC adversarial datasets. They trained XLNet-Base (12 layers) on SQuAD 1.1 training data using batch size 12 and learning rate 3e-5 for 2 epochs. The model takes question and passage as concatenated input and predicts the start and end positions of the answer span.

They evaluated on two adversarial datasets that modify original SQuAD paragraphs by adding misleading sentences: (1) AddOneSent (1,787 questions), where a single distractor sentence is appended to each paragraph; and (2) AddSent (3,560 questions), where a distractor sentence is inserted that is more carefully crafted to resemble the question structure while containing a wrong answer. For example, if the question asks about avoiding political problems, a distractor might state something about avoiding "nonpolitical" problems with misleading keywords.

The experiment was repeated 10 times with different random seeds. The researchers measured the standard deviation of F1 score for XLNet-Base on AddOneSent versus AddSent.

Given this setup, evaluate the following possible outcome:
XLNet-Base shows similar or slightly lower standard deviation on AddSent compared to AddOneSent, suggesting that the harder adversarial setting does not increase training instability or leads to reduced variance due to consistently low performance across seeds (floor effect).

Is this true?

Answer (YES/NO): NO